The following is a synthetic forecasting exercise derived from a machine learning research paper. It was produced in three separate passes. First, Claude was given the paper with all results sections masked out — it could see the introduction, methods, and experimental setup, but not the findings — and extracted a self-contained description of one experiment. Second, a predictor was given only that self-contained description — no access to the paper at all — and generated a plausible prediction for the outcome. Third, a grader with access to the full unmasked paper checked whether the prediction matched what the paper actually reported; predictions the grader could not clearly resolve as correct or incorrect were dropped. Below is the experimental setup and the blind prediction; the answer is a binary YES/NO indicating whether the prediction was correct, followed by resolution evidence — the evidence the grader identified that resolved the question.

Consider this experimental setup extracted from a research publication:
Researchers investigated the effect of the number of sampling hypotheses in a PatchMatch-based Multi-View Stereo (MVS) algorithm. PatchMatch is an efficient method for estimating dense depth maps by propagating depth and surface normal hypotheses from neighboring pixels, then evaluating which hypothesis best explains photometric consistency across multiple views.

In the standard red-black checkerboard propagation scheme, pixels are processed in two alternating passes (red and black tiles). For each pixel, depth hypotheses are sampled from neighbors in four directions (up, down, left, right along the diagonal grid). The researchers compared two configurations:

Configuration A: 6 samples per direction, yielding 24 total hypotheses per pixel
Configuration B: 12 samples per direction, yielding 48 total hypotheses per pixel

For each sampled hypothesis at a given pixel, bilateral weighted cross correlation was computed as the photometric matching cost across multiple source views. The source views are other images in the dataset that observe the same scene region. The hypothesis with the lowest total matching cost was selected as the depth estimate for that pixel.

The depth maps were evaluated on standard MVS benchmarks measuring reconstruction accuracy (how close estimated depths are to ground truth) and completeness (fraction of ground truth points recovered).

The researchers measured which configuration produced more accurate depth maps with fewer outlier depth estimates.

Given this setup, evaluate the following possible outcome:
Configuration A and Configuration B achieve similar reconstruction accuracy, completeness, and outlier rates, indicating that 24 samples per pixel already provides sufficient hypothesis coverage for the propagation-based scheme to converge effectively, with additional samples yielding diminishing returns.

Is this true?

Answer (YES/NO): NO